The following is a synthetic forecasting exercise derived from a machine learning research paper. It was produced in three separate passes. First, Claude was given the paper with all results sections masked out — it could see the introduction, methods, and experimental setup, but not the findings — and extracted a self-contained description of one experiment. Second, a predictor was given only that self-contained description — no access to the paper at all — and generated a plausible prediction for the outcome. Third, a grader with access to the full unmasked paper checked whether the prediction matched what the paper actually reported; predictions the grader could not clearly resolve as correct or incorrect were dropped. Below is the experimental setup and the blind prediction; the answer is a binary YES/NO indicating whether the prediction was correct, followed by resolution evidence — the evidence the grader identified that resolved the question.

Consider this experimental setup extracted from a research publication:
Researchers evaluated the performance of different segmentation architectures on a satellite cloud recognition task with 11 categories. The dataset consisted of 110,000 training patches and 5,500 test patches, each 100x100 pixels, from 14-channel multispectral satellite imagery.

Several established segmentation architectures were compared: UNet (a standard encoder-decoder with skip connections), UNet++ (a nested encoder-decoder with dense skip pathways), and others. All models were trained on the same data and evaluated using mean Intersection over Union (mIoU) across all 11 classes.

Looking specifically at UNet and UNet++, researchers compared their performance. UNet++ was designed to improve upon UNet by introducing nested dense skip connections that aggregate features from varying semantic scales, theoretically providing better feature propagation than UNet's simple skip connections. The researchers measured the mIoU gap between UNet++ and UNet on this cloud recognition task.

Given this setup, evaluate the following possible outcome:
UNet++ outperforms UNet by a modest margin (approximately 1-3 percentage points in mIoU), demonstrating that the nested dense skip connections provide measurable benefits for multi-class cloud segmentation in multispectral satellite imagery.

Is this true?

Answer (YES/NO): NO